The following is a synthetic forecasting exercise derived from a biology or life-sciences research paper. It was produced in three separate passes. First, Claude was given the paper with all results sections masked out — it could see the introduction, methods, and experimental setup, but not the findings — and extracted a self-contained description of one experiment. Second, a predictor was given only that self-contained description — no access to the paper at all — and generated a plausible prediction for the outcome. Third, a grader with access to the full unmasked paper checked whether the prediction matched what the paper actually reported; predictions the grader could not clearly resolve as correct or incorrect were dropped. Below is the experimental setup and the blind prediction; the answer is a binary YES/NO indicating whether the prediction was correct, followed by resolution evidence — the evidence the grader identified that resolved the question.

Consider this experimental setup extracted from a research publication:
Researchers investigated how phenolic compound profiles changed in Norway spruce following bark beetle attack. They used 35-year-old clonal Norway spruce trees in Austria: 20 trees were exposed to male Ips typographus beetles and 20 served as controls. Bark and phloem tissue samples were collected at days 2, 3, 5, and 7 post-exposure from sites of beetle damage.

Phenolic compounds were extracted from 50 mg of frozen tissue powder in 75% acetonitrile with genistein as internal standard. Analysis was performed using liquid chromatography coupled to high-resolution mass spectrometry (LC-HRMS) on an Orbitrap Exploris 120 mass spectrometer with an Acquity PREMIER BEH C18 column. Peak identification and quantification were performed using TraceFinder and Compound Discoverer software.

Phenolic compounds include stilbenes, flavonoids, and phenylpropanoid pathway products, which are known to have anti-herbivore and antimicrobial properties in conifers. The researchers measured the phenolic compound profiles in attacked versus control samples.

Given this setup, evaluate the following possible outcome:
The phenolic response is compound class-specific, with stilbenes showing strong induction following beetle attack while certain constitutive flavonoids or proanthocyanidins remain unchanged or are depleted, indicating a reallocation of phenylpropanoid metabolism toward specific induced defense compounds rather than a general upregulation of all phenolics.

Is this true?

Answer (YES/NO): NO